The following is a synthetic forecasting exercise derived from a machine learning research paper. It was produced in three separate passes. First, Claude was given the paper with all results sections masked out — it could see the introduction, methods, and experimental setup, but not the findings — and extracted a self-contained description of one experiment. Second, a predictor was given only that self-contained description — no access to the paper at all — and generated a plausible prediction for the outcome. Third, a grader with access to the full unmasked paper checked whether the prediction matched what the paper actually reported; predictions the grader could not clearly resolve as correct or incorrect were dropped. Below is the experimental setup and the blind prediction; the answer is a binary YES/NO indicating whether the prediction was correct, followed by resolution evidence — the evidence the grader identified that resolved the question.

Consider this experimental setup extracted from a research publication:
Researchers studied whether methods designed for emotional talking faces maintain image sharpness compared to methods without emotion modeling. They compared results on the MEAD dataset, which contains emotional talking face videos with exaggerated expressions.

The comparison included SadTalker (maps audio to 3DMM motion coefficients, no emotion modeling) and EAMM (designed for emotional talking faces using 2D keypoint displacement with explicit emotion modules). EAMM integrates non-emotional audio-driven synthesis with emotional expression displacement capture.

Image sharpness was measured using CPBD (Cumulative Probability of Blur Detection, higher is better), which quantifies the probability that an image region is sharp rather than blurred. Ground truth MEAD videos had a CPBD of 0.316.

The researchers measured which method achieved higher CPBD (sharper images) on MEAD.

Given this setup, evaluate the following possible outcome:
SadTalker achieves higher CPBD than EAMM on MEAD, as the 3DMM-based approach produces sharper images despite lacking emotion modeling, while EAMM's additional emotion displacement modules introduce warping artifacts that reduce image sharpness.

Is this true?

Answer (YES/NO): YES